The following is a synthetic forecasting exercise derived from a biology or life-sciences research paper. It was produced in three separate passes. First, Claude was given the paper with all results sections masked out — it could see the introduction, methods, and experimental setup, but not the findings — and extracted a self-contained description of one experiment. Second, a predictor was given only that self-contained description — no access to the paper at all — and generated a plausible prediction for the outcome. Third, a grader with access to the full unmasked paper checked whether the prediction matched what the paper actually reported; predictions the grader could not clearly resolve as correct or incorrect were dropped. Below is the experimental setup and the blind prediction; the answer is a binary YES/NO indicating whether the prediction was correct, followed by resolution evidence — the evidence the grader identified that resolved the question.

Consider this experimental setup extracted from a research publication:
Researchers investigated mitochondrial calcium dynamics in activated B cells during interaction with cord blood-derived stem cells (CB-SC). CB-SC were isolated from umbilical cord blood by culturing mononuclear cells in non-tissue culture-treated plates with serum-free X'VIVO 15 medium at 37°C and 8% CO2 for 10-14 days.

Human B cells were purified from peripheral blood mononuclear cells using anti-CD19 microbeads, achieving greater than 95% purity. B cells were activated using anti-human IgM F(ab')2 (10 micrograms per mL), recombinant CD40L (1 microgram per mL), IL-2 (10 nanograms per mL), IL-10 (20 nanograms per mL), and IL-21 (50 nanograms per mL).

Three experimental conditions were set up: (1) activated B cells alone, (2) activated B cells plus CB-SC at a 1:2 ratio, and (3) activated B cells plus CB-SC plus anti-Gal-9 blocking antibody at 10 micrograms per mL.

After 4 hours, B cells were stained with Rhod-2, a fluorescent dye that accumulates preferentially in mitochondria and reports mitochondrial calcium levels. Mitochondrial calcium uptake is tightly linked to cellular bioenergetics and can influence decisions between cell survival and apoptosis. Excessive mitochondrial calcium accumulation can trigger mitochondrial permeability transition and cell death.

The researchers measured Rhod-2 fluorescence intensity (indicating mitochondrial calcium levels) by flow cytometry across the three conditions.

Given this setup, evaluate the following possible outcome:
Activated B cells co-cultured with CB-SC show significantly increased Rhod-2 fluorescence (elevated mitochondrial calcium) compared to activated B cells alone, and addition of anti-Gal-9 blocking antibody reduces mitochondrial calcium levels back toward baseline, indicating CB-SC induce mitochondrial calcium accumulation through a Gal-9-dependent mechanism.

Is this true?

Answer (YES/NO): NO